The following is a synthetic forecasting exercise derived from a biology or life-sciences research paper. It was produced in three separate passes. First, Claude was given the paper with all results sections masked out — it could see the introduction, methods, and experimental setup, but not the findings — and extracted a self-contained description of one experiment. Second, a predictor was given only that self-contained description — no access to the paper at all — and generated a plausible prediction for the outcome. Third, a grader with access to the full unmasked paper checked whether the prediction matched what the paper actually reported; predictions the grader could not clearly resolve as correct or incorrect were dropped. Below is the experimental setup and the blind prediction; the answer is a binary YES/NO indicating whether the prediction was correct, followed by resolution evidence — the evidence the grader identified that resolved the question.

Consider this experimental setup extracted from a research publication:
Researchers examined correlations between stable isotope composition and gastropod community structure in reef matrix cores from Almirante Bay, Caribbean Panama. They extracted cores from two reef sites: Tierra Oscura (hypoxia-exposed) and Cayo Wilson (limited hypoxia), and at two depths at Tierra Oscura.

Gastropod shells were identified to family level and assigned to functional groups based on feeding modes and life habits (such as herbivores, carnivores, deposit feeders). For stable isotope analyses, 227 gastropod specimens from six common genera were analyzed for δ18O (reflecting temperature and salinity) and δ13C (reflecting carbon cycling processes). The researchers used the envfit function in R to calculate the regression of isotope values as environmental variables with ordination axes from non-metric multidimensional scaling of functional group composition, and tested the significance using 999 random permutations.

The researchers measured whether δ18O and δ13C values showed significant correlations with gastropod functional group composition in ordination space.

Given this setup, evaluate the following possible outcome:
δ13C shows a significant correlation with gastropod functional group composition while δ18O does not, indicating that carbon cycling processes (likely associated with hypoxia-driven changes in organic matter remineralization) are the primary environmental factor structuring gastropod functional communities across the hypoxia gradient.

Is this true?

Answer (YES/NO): YES